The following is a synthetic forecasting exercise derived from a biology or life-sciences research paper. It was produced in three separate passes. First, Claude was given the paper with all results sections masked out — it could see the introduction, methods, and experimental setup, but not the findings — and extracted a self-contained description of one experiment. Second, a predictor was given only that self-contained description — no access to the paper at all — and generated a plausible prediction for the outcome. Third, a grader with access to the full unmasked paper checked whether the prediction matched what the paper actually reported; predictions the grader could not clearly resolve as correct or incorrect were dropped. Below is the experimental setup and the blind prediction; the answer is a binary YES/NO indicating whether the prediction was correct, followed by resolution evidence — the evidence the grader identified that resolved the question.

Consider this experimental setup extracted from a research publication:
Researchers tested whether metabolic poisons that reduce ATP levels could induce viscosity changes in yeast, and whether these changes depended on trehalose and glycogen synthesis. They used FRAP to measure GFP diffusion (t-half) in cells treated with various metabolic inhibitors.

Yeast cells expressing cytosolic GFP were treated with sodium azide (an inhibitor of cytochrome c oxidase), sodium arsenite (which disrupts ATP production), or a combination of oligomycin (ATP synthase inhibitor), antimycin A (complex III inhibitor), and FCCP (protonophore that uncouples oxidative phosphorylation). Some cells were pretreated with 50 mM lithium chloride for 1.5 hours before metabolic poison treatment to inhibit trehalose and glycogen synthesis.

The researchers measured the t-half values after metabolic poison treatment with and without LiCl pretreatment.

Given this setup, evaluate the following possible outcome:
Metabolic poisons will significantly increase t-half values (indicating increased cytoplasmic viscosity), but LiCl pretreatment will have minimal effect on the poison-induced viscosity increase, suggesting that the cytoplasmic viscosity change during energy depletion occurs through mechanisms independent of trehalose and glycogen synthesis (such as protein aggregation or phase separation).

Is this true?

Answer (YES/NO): NO